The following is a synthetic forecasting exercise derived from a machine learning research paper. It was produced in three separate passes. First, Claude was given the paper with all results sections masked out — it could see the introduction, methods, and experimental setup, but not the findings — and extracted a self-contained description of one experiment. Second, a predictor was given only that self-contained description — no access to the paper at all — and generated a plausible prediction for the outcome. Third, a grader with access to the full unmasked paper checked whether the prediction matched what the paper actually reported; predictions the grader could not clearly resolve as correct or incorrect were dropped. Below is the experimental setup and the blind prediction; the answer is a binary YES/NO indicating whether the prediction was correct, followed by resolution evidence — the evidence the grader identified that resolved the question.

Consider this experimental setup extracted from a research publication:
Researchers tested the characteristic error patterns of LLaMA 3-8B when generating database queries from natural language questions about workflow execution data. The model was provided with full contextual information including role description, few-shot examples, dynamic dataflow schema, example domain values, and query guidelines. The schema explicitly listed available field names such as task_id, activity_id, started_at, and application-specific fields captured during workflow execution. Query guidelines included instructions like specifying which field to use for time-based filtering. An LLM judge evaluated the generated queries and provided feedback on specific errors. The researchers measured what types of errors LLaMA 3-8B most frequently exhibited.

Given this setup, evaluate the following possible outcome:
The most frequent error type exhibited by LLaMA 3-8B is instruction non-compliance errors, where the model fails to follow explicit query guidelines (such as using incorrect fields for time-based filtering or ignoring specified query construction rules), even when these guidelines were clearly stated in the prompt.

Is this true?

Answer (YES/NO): NO